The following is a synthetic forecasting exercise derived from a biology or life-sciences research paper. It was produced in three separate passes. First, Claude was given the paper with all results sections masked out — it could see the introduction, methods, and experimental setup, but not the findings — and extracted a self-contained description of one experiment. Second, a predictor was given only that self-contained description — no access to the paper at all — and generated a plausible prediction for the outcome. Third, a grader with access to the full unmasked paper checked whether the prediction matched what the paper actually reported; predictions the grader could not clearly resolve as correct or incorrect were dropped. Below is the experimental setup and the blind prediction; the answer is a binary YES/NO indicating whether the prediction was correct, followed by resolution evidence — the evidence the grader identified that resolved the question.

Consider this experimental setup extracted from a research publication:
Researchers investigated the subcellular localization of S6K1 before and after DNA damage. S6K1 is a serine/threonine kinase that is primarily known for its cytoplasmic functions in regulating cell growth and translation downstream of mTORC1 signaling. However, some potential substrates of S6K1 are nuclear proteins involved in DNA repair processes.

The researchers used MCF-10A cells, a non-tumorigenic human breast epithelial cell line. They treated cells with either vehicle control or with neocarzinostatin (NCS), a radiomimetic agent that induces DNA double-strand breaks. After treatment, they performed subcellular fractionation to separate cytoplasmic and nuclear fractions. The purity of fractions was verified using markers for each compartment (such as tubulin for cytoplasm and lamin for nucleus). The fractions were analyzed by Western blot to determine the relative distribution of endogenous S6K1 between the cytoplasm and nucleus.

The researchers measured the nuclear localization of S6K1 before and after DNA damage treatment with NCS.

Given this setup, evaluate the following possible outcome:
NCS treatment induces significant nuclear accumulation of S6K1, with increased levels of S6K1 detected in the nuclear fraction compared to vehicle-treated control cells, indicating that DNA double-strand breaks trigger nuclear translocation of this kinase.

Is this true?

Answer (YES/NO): NO